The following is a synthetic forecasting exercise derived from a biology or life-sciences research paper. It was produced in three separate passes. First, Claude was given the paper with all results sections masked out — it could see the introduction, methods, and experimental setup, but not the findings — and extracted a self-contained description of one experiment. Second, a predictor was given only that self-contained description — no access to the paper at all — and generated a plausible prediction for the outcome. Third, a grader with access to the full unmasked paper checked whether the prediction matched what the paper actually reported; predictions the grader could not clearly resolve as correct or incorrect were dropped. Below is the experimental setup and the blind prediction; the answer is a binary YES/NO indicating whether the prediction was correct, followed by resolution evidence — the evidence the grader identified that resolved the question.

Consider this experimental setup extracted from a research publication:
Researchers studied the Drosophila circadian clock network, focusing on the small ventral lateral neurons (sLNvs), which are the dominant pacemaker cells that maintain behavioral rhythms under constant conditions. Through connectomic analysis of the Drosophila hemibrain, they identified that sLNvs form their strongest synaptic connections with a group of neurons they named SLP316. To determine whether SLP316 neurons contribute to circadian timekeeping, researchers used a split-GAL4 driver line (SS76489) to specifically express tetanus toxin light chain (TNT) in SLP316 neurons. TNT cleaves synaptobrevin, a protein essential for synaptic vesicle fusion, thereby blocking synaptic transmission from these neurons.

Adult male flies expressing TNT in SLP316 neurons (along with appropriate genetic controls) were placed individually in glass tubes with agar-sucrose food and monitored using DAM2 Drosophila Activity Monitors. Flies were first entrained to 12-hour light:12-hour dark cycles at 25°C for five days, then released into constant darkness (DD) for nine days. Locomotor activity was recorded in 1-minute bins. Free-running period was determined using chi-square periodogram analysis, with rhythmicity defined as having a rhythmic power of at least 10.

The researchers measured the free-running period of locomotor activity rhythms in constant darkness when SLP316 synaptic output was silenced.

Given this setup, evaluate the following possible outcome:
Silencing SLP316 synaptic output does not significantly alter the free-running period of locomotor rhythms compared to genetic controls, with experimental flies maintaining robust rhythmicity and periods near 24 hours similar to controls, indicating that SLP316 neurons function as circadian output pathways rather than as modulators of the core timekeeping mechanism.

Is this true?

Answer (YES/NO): NO